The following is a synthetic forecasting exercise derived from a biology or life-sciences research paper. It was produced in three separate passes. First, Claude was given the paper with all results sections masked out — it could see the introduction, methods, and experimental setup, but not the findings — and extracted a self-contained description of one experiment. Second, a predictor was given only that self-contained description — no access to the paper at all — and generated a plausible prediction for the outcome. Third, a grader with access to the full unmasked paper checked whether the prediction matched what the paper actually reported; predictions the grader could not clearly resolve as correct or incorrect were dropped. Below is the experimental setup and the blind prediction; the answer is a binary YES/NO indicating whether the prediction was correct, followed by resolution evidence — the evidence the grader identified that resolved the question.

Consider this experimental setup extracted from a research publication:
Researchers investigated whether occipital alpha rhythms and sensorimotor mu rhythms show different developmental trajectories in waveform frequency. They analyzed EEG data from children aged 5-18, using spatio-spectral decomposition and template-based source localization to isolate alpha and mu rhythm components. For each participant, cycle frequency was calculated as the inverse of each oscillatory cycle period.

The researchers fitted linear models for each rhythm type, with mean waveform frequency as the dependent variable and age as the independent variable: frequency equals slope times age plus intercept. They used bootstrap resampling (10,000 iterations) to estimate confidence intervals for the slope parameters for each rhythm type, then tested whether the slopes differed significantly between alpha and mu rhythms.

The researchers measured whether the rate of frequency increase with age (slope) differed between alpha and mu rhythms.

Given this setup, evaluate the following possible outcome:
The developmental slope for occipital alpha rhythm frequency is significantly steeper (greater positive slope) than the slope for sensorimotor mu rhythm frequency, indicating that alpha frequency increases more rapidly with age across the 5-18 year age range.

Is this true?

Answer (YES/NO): YES